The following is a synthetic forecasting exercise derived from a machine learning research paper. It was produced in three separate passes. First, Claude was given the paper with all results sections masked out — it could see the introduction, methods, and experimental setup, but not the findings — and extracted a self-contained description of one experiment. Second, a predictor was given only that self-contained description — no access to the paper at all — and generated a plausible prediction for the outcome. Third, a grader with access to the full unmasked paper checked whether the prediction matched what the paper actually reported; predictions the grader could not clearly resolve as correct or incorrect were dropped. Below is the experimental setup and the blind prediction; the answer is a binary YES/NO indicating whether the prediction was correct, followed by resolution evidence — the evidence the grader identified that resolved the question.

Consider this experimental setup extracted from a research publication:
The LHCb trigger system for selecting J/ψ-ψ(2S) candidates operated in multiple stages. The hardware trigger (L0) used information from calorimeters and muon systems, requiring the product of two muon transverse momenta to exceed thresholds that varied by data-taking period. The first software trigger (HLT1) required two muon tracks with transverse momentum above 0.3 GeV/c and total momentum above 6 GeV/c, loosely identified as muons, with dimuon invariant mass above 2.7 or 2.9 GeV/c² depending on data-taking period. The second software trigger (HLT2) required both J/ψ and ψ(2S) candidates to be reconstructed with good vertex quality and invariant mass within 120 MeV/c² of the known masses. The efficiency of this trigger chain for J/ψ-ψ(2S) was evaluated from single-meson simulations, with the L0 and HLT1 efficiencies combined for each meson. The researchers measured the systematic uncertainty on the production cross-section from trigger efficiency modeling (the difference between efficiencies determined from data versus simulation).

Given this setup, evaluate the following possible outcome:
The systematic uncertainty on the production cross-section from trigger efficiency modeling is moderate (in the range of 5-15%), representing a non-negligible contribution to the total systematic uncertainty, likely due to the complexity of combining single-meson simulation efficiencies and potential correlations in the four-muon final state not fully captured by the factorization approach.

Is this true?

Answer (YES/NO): NO